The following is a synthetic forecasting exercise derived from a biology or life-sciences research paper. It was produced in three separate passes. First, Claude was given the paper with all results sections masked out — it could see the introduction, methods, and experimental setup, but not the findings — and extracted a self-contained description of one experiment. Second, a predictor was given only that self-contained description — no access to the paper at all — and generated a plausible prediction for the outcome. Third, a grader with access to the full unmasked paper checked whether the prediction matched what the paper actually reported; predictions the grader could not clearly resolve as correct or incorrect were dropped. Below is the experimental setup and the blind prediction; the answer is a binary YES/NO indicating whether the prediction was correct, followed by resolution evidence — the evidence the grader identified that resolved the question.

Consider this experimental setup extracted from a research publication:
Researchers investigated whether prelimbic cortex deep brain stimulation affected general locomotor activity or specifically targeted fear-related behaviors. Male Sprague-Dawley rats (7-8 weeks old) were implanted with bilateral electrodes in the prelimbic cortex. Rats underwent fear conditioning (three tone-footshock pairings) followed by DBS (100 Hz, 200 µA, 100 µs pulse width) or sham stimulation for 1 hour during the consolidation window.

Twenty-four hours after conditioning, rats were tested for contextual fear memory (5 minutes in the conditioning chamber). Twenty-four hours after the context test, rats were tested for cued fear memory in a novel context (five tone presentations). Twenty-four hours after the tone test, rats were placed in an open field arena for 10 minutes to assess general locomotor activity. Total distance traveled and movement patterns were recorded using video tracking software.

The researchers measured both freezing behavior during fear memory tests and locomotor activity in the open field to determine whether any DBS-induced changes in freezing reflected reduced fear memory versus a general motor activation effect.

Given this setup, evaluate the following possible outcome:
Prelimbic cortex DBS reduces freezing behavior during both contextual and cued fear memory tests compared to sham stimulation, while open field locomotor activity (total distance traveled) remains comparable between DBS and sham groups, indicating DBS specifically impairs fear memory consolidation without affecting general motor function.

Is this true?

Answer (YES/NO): YES